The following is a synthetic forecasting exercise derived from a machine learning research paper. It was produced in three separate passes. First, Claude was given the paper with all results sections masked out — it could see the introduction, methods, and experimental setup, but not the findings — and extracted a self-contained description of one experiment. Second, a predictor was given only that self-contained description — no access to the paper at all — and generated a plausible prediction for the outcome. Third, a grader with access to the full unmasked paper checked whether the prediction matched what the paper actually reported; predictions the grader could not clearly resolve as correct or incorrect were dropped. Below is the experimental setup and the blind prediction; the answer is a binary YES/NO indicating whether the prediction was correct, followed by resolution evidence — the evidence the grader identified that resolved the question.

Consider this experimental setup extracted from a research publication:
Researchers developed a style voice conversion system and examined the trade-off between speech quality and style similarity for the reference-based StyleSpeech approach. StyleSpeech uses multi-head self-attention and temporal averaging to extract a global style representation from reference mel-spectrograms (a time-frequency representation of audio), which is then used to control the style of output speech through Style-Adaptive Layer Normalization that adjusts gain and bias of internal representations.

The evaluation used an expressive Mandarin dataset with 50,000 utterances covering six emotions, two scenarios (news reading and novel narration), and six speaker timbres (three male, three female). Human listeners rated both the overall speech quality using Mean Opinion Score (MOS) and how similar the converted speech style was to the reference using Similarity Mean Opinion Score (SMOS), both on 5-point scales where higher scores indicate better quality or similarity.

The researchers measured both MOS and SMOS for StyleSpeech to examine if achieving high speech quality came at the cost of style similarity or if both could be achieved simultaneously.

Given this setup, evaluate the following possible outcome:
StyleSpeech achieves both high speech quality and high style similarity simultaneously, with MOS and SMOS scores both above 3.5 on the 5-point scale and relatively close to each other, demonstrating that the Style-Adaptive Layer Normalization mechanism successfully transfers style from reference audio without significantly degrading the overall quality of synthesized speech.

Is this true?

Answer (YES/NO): YES